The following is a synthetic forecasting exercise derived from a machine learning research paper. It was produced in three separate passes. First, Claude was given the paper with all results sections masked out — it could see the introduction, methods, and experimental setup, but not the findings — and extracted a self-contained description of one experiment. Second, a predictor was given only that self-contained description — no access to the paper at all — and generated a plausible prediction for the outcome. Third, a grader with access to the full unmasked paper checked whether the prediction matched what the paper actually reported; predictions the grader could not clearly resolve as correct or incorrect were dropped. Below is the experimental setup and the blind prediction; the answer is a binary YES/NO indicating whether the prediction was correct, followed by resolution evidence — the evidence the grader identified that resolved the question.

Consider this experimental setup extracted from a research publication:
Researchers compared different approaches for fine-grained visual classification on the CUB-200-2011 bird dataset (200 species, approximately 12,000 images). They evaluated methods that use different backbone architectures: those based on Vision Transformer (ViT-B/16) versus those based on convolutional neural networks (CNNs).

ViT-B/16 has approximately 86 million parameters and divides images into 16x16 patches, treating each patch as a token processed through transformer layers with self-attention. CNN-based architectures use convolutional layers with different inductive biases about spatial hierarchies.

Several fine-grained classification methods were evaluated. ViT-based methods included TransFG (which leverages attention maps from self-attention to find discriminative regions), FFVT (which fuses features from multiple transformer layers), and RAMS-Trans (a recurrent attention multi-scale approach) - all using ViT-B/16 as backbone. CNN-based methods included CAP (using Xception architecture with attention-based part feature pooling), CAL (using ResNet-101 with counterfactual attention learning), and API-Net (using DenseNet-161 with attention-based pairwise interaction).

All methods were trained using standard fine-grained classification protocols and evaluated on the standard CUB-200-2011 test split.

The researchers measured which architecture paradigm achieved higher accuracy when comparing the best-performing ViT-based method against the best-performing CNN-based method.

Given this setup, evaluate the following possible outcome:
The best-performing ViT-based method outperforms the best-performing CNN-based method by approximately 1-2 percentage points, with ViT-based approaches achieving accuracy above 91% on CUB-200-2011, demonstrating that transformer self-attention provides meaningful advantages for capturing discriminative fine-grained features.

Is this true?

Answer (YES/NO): NO